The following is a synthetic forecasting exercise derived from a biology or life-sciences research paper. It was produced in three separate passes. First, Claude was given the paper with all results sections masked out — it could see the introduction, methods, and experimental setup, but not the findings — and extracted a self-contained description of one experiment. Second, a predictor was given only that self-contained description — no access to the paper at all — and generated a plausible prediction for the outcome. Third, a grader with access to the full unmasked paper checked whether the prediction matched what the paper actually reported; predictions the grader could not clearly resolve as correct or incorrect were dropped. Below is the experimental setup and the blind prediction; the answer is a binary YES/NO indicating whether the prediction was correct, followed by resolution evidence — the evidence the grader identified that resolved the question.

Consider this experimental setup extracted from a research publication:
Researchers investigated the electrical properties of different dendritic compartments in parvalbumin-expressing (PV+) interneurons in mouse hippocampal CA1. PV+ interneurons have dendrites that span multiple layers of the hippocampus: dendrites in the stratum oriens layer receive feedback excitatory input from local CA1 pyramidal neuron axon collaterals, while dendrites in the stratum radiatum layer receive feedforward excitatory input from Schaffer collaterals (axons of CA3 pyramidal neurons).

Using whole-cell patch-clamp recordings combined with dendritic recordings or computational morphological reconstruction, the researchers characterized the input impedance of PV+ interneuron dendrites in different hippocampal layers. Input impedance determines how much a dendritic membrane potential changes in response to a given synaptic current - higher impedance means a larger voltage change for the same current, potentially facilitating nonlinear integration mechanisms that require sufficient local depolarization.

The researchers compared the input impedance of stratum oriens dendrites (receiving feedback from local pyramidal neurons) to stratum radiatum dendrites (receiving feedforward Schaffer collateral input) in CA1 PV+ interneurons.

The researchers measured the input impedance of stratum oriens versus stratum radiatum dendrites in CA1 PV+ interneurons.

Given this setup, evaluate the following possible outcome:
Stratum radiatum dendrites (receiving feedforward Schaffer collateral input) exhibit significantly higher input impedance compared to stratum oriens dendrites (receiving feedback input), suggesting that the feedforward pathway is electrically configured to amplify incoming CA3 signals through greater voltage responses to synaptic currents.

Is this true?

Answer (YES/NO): NO